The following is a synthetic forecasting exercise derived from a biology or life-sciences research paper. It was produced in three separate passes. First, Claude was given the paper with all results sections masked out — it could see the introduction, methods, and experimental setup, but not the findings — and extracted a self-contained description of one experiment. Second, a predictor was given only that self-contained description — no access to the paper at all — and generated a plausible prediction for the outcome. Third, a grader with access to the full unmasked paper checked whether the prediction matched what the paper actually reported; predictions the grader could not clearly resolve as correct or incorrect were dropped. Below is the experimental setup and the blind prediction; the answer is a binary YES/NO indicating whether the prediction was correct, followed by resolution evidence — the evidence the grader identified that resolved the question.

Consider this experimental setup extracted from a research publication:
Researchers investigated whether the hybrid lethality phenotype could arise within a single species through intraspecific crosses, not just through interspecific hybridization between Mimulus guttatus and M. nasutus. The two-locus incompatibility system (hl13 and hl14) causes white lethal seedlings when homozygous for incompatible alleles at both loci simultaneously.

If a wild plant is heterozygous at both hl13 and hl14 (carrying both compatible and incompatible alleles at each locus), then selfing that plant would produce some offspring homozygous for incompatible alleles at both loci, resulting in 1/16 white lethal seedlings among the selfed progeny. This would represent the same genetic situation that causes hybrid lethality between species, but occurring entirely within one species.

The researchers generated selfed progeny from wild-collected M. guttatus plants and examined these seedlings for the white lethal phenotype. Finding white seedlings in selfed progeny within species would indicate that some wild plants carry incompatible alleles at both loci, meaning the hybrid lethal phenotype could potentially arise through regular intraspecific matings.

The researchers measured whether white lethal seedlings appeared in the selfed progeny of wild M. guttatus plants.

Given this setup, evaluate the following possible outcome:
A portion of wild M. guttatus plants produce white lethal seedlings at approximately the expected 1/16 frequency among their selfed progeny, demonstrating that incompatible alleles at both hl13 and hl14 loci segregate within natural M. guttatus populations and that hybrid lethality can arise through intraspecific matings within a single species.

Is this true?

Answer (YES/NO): NO